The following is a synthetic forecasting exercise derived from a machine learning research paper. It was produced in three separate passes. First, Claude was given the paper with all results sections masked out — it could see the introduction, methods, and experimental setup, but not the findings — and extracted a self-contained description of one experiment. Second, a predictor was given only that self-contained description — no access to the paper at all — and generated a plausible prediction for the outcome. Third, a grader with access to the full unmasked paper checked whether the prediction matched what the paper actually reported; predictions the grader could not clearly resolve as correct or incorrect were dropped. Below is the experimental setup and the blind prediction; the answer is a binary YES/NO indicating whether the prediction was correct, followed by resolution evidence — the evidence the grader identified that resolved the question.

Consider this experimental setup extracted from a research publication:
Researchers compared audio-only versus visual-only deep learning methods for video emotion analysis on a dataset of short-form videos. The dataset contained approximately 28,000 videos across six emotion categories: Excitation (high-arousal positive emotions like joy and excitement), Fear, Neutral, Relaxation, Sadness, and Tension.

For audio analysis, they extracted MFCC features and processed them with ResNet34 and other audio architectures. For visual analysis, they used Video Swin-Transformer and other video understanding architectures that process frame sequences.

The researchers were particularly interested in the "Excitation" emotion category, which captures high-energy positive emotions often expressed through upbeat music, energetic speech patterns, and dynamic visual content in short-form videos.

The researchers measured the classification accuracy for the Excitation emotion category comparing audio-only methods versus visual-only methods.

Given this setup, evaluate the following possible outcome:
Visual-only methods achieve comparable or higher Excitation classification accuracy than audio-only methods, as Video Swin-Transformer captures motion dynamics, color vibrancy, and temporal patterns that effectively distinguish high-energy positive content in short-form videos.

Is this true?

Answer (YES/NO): NO